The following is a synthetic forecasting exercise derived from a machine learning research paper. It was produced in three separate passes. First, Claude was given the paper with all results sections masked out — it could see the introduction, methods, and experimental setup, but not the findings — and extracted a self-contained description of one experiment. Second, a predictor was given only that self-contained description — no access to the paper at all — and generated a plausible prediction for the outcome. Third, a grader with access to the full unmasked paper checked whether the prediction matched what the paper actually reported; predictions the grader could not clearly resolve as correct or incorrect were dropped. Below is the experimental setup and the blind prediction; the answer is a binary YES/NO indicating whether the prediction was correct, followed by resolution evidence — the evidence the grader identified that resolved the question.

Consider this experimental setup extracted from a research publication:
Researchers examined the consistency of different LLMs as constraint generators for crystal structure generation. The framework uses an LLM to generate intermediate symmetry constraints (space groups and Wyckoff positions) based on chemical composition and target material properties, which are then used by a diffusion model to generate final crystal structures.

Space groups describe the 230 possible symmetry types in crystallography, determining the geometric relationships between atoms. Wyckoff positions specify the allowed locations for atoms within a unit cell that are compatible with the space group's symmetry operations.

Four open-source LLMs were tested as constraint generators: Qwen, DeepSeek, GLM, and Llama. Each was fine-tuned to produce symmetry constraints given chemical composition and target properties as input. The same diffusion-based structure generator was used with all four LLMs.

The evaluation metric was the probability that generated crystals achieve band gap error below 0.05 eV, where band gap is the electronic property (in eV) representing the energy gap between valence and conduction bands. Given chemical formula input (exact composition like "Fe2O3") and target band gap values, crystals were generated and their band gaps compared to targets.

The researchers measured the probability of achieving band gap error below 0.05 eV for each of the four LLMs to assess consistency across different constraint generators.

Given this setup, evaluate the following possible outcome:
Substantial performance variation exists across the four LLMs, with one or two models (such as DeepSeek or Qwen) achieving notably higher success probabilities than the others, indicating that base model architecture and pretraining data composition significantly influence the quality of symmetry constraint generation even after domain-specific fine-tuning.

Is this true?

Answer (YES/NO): NO